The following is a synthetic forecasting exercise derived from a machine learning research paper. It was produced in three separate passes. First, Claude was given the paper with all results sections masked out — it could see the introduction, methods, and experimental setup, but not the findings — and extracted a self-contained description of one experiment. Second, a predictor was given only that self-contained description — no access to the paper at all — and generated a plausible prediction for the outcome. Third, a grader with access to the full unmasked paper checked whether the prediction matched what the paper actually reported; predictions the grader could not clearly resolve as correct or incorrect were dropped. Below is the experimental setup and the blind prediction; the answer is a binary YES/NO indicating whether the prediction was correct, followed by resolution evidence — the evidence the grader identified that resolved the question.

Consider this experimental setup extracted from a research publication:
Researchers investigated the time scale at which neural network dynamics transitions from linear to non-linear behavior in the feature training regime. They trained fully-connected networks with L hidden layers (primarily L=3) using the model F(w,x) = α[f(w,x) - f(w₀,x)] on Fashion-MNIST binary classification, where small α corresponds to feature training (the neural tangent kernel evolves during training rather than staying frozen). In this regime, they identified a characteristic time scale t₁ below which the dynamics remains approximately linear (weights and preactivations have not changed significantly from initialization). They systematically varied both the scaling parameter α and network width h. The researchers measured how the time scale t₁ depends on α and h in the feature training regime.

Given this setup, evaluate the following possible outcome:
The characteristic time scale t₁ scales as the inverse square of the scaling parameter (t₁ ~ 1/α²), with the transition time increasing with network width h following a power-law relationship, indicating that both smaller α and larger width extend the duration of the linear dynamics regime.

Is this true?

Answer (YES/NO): NO